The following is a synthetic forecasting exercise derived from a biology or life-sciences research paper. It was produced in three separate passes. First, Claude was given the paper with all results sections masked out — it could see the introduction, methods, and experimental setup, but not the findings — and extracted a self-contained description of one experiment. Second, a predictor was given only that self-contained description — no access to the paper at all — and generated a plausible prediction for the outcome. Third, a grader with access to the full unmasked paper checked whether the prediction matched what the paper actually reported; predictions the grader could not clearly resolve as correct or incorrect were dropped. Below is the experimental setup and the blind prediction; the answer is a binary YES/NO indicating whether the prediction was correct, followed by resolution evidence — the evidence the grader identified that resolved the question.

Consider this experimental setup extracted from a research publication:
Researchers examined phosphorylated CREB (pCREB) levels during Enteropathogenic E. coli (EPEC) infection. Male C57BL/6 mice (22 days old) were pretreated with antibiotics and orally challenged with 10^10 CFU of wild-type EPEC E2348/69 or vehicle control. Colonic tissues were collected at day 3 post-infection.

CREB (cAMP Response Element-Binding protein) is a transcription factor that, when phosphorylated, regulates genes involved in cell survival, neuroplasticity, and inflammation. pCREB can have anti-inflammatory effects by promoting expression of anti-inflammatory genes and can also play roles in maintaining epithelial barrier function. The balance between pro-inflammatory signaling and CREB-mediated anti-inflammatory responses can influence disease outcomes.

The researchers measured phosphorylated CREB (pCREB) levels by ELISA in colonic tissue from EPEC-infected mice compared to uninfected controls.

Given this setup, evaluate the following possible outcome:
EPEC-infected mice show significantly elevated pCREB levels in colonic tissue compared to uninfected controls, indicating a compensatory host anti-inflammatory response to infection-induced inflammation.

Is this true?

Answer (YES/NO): NO